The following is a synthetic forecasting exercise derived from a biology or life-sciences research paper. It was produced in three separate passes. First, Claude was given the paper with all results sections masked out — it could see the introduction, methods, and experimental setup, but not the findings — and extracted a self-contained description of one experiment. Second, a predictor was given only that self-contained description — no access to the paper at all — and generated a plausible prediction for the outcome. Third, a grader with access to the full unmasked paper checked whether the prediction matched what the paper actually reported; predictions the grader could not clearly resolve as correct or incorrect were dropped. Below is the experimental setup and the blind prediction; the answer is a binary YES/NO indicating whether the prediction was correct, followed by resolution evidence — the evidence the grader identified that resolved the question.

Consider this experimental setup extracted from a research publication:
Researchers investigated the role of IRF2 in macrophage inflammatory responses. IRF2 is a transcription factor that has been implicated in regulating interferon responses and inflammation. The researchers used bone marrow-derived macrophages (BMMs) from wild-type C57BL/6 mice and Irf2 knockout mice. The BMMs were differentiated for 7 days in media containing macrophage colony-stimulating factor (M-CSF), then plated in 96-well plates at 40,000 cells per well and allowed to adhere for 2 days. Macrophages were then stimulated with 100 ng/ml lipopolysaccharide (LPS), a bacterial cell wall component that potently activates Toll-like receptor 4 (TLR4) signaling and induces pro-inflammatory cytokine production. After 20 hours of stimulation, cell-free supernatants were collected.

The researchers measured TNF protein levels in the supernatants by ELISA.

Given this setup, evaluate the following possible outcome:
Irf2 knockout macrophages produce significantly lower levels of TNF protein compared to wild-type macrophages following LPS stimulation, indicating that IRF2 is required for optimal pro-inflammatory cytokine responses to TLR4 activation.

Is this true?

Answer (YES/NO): NO